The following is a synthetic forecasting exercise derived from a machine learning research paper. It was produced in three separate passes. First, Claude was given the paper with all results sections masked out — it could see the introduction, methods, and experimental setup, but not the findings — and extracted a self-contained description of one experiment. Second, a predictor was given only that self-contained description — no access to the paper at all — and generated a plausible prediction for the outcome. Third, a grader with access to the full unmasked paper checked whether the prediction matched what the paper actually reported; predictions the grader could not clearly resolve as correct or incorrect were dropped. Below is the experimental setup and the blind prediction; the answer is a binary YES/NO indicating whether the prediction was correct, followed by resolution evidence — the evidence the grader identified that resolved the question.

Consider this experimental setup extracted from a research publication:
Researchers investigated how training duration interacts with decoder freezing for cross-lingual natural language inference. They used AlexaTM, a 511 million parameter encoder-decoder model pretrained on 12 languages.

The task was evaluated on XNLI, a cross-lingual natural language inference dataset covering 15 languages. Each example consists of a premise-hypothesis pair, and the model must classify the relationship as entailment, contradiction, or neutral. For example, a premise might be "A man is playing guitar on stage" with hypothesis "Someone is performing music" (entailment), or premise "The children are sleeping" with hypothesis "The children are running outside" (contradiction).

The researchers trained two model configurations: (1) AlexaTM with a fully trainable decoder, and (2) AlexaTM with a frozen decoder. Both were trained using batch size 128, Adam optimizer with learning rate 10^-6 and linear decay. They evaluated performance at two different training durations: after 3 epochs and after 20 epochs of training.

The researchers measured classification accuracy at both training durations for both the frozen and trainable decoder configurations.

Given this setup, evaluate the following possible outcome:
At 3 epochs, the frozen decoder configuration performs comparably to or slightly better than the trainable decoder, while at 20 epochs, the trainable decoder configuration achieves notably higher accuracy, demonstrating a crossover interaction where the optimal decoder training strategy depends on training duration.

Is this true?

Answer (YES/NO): NO